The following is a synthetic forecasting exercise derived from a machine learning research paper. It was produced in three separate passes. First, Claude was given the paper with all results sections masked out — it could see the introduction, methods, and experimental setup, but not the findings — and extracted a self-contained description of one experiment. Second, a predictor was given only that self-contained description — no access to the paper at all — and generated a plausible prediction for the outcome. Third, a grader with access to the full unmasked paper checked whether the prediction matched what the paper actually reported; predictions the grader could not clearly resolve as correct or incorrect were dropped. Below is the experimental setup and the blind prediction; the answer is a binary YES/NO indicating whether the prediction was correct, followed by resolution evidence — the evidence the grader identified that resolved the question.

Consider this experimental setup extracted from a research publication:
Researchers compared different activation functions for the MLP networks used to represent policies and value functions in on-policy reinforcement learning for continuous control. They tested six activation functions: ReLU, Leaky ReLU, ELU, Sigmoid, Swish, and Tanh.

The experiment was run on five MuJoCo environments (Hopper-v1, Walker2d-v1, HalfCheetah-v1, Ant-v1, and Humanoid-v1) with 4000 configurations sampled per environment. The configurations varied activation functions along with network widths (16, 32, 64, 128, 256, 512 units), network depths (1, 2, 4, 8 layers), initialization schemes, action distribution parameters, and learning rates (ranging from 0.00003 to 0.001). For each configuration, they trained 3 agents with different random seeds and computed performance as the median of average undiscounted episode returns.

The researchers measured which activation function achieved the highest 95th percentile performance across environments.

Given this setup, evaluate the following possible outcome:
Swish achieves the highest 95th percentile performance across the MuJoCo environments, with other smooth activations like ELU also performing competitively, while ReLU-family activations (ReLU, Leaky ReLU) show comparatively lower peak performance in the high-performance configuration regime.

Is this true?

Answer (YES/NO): NO